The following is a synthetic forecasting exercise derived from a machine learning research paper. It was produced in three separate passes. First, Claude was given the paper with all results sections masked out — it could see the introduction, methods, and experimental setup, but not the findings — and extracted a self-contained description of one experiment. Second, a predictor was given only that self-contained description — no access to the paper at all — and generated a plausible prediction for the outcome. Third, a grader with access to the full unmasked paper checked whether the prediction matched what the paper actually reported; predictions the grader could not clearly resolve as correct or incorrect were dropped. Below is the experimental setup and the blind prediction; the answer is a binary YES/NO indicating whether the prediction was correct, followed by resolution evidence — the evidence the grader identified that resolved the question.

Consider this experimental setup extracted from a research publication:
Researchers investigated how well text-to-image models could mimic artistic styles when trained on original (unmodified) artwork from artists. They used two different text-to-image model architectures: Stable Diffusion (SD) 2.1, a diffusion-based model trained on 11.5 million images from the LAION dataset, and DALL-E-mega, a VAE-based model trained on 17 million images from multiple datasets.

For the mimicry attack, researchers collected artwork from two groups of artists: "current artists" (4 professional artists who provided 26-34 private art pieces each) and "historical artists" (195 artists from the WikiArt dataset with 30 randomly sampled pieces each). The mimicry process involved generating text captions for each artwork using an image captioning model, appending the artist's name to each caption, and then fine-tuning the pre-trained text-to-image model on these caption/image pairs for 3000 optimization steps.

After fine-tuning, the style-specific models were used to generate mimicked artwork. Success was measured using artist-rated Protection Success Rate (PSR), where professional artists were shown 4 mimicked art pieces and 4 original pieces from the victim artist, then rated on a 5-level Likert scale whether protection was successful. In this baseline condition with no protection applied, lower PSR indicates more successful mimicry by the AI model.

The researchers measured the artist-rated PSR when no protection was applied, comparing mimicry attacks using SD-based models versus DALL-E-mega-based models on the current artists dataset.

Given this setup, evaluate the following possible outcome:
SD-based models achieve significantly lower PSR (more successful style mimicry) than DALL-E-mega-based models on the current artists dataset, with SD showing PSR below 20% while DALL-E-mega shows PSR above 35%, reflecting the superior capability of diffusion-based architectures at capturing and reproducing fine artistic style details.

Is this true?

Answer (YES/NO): NO